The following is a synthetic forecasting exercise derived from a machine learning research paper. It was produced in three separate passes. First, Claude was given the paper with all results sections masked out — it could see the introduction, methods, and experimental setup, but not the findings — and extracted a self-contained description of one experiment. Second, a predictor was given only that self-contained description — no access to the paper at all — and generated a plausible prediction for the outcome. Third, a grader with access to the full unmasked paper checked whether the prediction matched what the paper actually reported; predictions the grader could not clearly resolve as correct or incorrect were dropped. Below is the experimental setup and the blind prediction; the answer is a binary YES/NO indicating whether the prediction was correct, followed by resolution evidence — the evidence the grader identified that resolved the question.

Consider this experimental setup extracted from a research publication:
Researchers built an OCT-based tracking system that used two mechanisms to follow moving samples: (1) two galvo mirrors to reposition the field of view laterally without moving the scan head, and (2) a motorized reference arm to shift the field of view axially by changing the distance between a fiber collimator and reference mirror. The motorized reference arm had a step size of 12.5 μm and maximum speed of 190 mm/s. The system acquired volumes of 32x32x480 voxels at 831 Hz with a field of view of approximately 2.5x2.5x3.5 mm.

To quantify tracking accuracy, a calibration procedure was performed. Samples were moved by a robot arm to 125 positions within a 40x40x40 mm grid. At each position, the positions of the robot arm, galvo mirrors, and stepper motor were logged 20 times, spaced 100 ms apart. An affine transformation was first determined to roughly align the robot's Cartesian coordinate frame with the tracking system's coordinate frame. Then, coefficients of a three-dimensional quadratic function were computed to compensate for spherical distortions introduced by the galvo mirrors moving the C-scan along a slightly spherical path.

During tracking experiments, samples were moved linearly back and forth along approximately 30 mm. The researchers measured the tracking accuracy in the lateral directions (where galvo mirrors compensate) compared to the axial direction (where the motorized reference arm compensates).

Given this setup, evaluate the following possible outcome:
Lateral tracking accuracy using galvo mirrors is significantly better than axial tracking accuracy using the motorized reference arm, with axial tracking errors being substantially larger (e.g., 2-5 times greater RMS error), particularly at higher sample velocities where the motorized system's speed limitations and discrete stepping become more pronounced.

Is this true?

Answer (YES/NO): NO